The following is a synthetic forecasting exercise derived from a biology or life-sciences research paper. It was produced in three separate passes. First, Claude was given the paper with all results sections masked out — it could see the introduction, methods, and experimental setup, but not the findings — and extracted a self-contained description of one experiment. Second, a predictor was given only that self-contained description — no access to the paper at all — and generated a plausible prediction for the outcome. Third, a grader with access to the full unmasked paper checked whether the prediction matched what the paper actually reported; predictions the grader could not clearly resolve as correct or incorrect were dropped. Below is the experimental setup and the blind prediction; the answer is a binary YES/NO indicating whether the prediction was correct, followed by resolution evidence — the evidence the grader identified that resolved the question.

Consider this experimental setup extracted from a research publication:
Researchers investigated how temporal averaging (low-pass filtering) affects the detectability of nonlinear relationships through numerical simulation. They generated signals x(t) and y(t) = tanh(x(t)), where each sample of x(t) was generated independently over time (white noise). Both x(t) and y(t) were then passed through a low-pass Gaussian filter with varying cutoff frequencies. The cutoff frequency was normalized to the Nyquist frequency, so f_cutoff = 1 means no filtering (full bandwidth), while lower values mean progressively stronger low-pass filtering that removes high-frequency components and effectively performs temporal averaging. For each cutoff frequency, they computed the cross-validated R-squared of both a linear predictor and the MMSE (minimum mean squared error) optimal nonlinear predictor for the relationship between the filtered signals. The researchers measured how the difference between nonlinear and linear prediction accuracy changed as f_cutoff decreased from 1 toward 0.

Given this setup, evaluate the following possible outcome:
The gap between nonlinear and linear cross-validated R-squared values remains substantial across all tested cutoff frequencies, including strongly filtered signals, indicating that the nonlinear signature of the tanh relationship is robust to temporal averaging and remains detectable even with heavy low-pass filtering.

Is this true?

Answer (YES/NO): NO